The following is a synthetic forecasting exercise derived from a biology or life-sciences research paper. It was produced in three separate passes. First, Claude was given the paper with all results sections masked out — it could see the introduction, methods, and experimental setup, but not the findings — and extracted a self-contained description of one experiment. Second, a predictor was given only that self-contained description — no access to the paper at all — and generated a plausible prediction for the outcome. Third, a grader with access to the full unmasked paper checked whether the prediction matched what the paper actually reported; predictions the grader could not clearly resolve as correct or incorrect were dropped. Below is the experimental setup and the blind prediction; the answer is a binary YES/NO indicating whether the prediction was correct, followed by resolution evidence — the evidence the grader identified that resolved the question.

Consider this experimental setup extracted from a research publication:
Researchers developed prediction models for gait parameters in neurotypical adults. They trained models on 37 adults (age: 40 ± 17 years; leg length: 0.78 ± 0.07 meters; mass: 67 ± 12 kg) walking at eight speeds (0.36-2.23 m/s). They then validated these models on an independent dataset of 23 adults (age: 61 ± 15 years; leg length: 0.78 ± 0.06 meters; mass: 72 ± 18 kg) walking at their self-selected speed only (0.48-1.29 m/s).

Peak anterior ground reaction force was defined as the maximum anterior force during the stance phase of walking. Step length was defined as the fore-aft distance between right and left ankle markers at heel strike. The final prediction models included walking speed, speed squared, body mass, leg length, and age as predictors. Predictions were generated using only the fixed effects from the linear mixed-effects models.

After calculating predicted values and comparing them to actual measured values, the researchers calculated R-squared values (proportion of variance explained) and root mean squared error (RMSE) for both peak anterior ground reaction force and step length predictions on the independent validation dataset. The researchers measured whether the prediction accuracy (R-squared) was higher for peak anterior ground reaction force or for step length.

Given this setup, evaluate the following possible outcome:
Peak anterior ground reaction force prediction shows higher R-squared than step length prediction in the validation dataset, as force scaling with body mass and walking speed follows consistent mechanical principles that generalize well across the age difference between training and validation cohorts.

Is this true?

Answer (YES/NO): YES